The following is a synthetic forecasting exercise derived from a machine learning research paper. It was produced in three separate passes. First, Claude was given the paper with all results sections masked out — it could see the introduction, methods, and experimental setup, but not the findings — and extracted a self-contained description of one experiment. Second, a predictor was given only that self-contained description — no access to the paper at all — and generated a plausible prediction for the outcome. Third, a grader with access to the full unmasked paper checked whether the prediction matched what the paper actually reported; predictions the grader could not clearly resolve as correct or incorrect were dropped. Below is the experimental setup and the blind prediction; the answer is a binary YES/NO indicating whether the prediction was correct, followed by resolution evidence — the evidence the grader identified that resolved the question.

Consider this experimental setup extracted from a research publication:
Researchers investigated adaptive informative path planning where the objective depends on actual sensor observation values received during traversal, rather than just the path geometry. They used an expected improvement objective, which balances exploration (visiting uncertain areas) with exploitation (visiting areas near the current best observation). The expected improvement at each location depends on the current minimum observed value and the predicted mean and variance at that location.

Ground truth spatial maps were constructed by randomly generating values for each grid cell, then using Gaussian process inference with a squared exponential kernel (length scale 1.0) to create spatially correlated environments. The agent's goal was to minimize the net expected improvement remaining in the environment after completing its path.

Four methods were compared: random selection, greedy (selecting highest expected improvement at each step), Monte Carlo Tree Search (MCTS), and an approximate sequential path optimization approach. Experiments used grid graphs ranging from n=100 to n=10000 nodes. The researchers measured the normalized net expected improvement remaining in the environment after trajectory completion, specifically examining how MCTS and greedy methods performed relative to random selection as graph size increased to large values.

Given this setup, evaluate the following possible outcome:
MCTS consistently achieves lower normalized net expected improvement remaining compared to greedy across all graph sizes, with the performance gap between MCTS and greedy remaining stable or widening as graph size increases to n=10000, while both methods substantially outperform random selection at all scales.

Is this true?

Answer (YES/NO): NO